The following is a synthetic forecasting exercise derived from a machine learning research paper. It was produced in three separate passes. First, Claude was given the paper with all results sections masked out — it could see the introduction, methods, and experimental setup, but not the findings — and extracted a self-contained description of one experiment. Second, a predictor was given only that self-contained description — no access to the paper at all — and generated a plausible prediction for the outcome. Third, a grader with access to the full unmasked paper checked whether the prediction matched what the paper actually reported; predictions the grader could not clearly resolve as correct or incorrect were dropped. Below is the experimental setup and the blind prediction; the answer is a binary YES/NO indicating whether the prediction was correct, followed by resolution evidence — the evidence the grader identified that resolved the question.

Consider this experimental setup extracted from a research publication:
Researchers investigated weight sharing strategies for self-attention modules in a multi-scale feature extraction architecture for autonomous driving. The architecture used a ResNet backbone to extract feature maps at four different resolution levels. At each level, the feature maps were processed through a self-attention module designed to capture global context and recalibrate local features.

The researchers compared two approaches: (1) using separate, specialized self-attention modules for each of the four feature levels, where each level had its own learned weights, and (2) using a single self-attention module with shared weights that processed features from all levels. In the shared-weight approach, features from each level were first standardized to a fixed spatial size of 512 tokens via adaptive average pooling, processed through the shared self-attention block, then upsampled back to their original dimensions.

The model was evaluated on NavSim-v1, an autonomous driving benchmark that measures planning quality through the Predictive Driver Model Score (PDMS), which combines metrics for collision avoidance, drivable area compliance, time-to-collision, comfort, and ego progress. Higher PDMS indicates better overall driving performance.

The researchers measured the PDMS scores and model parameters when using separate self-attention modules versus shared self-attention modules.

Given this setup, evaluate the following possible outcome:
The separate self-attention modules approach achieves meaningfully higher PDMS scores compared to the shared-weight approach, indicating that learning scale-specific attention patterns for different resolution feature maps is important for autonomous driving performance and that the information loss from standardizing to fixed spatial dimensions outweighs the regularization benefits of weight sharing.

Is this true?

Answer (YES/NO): NO